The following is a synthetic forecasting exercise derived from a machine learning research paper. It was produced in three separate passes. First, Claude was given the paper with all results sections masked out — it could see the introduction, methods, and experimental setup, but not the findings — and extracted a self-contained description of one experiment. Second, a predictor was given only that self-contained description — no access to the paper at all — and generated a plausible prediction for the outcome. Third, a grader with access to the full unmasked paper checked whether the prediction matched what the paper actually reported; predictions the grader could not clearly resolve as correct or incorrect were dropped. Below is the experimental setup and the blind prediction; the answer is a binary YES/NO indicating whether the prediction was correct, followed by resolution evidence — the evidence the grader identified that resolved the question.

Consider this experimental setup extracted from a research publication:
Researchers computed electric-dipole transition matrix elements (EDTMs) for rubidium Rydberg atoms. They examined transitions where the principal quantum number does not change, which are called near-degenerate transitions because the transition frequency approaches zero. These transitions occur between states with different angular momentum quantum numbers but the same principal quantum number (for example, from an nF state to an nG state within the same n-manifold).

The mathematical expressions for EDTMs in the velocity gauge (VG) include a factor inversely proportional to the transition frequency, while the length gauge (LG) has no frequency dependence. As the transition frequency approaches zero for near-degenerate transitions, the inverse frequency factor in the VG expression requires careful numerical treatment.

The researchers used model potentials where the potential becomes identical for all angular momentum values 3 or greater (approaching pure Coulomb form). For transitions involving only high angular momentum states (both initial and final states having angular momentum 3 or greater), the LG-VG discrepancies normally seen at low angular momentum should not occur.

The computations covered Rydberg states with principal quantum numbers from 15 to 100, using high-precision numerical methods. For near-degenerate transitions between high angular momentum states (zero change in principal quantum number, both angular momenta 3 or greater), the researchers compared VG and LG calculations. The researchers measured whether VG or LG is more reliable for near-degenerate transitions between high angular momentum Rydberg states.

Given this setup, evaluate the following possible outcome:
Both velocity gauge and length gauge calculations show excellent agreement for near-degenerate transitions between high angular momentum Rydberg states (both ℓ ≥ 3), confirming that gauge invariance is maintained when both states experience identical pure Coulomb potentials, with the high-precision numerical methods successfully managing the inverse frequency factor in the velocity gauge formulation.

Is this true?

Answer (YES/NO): NO